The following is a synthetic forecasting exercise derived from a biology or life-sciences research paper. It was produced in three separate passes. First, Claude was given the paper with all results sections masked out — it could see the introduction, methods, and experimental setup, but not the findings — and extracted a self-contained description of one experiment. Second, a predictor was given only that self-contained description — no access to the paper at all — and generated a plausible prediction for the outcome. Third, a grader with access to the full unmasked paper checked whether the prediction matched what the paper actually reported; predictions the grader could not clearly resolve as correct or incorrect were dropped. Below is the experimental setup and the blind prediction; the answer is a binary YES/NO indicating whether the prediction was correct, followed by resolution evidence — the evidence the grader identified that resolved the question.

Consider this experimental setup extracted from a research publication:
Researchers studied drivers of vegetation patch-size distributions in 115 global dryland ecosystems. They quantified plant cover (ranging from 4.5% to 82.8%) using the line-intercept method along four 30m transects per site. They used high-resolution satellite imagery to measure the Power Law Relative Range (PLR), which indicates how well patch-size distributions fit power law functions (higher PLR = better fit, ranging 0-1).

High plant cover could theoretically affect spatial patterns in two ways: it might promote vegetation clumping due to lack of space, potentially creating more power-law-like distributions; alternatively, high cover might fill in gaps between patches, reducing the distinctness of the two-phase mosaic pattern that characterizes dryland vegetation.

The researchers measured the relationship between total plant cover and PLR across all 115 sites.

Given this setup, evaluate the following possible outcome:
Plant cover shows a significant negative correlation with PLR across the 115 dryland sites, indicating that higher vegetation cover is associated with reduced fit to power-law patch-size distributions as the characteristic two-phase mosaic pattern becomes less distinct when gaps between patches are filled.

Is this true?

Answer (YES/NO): NO